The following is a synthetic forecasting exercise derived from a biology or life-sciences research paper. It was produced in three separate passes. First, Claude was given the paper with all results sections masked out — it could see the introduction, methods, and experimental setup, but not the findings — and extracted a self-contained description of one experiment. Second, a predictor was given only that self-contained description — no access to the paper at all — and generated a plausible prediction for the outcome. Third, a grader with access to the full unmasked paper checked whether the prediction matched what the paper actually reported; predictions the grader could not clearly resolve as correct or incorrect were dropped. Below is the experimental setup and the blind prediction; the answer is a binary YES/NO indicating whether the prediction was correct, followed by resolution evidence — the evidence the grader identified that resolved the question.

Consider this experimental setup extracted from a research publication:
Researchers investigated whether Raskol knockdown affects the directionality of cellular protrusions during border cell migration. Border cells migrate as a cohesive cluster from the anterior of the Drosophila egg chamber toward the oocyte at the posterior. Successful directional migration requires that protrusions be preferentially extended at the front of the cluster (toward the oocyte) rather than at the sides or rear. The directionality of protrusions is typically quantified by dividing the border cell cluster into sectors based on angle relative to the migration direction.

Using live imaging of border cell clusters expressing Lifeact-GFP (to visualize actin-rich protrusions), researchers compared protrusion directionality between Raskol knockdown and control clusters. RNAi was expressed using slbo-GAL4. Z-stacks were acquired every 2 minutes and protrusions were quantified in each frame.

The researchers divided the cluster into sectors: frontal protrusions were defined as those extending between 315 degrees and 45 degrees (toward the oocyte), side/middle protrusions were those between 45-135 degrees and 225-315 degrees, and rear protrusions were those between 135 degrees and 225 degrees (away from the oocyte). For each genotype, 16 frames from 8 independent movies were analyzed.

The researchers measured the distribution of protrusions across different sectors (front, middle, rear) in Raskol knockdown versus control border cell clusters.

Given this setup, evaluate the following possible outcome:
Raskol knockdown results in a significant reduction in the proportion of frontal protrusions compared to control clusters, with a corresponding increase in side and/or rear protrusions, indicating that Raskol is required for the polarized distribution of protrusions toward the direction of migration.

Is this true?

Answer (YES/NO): NO